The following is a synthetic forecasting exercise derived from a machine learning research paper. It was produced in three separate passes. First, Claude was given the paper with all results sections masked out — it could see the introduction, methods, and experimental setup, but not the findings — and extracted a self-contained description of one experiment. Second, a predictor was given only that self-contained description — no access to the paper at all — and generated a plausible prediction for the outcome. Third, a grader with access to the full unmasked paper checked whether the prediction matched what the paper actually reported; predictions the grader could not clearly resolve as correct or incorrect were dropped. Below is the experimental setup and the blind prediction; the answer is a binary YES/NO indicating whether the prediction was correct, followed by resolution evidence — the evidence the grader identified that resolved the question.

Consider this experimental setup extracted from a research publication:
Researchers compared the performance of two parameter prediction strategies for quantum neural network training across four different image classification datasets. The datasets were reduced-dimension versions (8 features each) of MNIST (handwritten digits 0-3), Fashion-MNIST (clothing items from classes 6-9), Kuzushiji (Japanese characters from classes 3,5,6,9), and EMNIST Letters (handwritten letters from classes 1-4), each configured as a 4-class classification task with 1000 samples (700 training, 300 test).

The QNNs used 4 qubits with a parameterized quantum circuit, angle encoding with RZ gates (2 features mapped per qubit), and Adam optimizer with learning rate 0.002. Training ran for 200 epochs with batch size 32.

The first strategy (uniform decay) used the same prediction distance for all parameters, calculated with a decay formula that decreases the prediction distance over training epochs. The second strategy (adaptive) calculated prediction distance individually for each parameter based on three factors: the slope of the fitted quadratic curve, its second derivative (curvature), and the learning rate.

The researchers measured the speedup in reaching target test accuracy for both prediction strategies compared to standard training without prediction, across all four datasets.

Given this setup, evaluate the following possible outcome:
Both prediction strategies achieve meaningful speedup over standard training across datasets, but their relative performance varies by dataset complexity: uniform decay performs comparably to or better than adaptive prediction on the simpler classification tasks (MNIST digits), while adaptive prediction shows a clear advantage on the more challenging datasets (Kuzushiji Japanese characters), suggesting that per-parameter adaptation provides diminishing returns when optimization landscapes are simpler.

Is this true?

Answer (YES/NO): NO